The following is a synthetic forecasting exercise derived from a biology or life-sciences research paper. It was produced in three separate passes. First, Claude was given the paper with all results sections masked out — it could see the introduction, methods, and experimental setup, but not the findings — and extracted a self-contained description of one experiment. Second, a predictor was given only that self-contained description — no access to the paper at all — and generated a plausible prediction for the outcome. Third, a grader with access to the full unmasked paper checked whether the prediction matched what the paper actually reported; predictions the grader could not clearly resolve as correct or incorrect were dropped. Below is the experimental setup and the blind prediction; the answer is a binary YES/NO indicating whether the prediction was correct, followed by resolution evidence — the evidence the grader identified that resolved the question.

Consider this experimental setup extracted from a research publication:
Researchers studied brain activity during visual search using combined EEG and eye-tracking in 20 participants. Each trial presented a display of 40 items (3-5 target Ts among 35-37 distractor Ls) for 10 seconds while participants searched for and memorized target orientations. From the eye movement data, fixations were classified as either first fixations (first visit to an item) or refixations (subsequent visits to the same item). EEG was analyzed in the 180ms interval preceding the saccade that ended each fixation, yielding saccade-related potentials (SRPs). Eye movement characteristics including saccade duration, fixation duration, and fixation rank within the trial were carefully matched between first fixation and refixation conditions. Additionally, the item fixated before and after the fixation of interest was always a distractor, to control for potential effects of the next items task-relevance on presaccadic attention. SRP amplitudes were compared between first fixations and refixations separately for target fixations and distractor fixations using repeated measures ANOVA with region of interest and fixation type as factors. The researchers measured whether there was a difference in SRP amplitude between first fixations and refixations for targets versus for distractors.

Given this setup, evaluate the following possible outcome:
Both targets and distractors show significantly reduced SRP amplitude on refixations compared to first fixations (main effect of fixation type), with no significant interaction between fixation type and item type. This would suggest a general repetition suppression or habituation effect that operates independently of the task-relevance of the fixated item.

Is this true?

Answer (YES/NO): NO